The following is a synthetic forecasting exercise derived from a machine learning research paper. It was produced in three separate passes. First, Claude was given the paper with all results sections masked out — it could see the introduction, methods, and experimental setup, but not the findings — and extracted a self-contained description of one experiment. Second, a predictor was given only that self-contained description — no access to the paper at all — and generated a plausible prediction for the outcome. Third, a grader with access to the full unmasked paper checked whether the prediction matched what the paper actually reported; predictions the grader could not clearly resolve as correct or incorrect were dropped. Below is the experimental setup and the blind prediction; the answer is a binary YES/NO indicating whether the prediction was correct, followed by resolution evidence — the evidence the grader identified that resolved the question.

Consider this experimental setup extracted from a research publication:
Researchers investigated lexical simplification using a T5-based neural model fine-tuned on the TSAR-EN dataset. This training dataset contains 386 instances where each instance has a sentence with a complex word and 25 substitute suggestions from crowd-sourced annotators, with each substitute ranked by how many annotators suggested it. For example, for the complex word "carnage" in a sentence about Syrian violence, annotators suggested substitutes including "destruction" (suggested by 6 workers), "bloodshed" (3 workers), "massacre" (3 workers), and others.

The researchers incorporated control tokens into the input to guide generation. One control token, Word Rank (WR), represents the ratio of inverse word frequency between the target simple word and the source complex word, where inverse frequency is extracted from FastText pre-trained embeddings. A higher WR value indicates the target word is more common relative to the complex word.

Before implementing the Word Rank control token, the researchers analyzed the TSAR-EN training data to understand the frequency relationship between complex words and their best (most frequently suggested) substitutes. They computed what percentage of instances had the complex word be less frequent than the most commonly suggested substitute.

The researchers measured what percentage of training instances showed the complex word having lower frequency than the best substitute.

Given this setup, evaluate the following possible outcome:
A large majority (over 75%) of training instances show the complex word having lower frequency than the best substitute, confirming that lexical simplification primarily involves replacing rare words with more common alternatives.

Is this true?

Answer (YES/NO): YES